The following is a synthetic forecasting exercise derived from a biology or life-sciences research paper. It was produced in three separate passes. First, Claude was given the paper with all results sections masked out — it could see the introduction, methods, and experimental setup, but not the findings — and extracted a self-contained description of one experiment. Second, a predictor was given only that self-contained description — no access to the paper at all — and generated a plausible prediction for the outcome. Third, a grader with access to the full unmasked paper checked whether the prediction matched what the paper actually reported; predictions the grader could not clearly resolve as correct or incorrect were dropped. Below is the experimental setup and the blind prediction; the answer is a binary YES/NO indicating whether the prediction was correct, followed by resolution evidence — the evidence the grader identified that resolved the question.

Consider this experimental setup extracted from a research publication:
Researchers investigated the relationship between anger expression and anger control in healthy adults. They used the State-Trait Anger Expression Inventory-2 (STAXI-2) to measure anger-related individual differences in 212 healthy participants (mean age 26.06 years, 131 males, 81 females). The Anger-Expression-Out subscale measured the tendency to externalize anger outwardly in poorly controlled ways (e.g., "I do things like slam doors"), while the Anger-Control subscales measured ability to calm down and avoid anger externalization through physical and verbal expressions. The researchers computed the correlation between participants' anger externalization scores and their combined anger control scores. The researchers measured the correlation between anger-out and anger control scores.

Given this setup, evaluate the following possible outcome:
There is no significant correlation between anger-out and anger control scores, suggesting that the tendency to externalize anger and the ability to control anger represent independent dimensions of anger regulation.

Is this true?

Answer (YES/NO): NO